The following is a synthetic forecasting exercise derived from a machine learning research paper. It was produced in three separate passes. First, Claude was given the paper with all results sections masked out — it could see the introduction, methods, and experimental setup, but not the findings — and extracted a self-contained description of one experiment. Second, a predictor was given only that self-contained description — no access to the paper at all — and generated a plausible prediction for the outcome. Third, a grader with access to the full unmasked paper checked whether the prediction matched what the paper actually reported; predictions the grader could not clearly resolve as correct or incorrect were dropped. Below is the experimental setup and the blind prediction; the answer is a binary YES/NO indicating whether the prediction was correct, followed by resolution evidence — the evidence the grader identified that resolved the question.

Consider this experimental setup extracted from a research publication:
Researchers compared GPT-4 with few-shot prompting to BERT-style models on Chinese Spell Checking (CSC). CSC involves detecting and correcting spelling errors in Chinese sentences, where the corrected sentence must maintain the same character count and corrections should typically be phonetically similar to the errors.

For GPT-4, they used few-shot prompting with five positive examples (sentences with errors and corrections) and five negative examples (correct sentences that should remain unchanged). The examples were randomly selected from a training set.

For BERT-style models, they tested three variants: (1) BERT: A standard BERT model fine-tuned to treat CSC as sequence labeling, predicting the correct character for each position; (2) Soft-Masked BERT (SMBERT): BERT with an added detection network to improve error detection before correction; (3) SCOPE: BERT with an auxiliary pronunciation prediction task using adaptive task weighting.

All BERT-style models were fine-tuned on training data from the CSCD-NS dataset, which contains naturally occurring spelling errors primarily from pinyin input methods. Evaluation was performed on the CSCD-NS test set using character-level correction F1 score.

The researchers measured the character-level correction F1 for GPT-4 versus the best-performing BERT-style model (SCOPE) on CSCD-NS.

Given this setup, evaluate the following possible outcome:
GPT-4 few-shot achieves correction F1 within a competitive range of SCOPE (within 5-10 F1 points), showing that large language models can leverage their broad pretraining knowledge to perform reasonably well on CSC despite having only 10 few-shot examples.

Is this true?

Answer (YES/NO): NO